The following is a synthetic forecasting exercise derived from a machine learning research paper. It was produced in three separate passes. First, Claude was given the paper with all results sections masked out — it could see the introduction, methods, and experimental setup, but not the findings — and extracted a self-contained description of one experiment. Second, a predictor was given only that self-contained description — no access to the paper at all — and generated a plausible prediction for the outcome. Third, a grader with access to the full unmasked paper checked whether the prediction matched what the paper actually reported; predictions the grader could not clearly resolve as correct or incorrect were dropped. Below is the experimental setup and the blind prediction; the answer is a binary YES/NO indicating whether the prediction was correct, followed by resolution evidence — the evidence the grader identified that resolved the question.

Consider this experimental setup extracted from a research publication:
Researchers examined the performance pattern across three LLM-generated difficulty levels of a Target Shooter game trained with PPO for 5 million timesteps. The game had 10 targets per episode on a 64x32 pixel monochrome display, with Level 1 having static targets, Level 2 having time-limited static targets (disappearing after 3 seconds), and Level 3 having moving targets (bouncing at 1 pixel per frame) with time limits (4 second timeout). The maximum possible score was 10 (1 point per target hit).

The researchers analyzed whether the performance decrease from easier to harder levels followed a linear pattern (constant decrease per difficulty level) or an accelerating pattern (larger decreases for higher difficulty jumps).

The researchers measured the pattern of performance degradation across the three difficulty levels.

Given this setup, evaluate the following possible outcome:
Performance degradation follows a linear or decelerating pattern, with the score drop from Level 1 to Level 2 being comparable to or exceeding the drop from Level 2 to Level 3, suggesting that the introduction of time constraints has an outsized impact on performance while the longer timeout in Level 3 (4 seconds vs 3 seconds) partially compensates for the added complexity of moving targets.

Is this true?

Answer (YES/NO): YES